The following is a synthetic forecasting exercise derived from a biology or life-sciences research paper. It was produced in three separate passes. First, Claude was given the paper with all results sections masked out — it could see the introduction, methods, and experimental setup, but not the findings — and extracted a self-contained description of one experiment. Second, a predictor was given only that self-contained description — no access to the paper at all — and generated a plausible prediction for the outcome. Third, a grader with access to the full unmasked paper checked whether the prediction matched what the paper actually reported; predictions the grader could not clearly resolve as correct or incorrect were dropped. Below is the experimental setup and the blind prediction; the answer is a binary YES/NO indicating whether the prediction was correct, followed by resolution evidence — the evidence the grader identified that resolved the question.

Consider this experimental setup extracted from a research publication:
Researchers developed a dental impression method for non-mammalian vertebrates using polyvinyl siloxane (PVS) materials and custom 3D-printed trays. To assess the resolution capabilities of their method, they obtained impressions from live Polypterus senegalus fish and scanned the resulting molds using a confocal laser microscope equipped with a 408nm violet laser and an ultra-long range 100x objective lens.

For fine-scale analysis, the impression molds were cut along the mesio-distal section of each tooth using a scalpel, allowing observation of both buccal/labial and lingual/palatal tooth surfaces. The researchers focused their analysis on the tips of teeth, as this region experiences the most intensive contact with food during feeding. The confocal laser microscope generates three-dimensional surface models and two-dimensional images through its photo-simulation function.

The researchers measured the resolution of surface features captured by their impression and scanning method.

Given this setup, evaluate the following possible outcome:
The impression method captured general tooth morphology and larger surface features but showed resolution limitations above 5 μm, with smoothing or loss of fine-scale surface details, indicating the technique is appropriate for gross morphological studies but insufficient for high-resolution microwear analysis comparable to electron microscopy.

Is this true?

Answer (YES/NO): NO